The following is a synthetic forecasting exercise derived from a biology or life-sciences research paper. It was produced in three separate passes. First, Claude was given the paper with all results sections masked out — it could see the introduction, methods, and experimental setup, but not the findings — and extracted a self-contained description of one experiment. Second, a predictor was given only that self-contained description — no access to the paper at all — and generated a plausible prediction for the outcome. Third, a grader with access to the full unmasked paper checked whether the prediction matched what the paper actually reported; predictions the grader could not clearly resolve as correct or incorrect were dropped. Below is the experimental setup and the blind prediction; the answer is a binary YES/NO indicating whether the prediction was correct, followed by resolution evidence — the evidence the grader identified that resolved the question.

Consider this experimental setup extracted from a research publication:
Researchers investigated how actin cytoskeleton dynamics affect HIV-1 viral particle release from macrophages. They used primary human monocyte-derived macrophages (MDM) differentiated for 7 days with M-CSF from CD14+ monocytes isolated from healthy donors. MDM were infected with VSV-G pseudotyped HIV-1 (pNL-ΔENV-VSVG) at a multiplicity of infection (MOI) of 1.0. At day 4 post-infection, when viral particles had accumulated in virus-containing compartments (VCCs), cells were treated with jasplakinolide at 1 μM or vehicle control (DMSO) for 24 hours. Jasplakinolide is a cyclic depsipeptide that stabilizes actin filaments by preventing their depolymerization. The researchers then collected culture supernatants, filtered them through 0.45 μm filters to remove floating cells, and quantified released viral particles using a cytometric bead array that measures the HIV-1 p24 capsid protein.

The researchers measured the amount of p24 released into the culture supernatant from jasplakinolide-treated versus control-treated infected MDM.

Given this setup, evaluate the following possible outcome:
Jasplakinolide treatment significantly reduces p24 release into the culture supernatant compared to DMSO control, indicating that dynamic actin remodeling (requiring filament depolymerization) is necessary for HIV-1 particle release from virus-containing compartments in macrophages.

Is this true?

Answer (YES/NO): YES